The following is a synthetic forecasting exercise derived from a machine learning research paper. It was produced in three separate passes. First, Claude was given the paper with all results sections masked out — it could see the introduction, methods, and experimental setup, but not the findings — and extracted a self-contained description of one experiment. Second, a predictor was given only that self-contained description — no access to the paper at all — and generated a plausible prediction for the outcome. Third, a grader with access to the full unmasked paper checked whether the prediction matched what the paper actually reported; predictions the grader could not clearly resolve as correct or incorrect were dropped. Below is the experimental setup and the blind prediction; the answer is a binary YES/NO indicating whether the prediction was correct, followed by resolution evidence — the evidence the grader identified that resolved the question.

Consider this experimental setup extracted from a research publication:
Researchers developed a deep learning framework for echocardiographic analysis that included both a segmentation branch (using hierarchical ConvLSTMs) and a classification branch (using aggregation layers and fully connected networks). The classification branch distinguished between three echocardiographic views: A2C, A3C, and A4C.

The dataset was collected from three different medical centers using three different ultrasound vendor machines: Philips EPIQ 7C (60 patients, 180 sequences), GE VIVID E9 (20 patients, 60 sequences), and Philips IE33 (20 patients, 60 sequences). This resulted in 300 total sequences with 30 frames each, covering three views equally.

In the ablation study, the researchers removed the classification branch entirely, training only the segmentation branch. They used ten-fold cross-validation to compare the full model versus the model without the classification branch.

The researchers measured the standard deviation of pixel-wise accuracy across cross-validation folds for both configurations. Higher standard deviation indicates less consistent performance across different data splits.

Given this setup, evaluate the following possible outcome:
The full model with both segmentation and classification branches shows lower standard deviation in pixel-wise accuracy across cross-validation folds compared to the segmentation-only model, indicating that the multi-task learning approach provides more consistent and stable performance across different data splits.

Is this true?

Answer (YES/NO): YES